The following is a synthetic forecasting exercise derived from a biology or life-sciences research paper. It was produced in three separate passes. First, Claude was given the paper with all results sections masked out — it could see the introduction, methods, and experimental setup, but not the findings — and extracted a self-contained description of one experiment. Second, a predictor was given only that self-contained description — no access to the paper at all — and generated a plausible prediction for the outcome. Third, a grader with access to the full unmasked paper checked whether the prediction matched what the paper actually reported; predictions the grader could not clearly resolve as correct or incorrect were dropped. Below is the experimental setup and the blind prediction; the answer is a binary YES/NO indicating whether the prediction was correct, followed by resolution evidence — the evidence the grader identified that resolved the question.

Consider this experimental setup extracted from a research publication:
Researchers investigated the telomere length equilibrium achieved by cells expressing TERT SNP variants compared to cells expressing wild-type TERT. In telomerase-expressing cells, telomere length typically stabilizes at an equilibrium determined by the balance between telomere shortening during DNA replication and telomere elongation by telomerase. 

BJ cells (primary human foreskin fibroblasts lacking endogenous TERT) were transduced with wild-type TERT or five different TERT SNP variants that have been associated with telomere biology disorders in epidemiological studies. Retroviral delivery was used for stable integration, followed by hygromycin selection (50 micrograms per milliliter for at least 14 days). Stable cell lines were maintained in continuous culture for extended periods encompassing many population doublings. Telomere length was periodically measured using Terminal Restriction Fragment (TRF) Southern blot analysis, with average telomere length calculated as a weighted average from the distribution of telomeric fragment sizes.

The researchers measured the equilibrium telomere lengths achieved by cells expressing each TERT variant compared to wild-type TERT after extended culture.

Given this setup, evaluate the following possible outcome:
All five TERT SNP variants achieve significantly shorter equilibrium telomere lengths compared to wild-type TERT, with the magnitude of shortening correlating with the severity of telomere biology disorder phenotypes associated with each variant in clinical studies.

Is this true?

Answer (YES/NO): NO